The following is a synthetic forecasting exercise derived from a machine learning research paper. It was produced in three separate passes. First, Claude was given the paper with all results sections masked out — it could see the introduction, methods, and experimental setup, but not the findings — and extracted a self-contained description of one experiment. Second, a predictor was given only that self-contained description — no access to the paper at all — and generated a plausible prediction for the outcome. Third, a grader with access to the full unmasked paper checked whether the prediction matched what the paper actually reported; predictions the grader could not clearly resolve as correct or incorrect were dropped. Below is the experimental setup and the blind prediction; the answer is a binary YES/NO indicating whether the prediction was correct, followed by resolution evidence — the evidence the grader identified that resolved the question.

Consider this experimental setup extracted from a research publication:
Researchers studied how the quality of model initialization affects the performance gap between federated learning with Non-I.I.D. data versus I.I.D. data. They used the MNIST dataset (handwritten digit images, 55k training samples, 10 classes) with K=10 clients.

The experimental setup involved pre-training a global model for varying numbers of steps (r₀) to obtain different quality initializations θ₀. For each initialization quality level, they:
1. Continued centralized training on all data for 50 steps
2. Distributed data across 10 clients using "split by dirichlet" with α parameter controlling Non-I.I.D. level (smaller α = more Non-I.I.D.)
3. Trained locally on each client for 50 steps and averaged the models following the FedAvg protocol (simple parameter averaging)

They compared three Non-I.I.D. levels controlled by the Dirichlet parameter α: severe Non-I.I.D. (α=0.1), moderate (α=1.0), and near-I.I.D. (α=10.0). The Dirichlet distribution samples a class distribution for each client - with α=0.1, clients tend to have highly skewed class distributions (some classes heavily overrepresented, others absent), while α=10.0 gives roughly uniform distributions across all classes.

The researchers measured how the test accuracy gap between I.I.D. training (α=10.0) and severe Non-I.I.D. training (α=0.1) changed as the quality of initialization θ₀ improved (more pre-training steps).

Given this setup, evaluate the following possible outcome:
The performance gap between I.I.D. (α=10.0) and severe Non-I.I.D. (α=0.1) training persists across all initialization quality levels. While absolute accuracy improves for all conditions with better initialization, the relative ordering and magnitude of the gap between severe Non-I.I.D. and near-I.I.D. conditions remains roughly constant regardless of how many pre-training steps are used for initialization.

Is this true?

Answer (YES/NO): NO